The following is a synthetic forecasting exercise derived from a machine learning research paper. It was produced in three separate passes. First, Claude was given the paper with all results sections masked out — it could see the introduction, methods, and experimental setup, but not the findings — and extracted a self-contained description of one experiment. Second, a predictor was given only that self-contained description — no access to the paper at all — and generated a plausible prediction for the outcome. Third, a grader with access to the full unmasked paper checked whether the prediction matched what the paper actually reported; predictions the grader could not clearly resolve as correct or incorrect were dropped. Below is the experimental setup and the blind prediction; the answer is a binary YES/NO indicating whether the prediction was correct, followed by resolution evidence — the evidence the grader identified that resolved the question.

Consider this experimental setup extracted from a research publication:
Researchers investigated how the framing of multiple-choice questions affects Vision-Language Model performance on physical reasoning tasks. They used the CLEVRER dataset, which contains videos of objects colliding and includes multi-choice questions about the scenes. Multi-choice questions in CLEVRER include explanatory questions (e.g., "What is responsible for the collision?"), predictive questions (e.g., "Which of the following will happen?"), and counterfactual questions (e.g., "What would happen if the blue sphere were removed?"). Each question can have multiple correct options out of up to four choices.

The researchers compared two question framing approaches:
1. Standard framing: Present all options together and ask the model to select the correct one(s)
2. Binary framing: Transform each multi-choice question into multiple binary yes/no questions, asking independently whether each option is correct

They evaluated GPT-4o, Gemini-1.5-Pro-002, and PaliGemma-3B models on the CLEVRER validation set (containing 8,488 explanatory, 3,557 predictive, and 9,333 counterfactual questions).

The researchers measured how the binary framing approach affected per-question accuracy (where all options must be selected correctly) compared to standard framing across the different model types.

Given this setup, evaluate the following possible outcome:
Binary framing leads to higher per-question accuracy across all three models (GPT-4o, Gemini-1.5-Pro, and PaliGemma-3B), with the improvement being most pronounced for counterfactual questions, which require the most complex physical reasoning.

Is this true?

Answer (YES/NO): NO